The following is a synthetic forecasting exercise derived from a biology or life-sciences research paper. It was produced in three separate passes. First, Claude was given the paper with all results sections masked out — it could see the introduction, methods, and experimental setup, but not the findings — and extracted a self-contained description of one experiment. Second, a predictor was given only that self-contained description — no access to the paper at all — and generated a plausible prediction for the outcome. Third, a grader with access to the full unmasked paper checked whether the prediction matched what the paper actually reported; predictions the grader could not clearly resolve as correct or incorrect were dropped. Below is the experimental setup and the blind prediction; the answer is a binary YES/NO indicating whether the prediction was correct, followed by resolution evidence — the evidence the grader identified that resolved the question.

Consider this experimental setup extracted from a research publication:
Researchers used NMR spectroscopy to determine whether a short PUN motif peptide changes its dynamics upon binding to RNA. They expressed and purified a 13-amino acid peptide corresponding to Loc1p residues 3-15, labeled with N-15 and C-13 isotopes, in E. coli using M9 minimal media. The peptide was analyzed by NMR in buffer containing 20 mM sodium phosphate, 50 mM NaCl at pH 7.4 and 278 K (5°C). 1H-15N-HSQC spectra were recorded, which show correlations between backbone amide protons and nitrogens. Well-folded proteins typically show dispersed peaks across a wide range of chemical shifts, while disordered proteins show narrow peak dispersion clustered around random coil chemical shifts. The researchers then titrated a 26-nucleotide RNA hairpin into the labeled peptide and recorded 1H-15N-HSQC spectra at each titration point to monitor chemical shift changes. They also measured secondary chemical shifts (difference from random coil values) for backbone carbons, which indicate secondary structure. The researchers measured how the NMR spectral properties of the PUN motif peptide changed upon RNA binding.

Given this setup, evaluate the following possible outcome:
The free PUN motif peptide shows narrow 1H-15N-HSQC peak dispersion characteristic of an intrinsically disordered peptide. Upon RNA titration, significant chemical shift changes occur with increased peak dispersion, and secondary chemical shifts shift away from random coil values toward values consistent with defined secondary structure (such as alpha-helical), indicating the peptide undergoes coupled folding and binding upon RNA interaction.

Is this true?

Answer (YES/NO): NO